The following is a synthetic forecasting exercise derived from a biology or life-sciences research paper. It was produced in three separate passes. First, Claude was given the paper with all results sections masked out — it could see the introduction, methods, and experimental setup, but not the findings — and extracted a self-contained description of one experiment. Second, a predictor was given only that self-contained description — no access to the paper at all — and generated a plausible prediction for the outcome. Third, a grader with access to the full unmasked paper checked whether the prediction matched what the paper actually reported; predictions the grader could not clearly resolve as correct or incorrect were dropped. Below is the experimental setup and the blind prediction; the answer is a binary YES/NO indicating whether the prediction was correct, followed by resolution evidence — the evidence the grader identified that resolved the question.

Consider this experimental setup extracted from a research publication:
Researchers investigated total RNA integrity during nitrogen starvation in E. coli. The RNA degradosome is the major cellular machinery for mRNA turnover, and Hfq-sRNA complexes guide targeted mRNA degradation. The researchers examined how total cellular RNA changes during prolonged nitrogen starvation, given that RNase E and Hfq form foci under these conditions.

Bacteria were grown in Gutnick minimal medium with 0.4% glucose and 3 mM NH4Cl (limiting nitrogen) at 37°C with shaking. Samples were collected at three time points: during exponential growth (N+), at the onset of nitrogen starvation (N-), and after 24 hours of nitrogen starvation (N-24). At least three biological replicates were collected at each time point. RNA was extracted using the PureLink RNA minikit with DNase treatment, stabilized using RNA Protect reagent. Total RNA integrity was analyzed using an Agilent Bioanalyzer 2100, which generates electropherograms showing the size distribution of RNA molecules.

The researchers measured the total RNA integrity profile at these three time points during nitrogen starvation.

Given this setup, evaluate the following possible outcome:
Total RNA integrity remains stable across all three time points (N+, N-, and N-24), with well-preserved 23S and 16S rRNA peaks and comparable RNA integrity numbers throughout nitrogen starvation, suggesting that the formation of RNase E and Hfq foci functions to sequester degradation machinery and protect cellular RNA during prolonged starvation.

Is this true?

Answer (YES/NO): NO